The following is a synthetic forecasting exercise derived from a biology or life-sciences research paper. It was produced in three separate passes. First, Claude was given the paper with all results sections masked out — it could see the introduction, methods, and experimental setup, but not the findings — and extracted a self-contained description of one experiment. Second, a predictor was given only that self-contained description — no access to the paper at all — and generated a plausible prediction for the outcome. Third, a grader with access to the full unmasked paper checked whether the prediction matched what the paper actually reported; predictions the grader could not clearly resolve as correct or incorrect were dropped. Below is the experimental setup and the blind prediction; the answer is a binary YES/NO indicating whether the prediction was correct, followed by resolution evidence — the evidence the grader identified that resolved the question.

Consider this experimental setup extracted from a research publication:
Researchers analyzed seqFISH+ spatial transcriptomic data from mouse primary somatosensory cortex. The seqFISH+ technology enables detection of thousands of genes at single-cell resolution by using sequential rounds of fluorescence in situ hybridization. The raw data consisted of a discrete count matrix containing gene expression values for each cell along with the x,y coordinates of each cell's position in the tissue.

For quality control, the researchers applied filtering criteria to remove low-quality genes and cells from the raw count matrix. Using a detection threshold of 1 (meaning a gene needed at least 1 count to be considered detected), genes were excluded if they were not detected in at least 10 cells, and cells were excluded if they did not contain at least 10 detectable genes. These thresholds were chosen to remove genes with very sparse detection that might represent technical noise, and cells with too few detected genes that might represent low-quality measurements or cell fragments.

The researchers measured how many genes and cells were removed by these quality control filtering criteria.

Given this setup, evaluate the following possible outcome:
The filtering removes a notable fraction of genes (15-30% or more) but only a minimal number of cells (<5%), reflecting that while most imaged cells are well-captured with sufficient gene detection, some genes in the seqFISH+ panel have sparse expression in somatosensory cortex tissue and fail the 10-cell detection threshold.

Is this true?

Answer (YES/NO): NO